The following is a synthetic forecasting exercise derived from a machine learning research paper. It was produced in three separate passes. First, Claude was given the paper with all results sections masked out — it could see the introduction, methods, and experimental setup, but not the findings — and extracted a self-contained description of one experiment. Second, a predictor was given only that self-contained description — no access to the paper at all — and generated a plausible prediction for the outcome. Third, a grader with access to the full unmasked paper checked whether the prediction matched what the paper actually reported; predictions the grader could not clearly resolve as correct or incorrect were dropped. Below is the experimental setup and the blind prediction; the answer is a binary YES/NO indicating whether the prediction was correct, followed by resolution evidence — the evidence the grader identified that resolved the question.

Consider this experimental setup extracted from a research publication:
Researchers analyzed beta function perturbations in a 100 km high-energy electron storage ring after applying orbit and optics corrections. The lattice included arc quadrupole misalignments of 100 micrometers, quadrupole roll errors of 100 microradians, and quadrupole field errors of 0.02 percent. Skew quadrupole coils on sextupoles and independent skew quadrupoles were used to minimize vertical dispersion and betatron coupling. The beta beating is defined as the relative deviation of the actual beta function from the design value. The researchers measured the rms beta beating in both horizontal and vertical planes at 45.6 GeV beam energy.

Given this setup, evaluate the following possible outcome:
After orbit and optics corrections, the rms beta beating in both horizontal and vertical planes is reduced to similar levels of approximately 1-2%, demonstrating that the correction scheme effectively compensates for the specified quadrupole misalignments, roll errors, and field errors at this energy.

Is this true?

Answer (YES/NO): NO